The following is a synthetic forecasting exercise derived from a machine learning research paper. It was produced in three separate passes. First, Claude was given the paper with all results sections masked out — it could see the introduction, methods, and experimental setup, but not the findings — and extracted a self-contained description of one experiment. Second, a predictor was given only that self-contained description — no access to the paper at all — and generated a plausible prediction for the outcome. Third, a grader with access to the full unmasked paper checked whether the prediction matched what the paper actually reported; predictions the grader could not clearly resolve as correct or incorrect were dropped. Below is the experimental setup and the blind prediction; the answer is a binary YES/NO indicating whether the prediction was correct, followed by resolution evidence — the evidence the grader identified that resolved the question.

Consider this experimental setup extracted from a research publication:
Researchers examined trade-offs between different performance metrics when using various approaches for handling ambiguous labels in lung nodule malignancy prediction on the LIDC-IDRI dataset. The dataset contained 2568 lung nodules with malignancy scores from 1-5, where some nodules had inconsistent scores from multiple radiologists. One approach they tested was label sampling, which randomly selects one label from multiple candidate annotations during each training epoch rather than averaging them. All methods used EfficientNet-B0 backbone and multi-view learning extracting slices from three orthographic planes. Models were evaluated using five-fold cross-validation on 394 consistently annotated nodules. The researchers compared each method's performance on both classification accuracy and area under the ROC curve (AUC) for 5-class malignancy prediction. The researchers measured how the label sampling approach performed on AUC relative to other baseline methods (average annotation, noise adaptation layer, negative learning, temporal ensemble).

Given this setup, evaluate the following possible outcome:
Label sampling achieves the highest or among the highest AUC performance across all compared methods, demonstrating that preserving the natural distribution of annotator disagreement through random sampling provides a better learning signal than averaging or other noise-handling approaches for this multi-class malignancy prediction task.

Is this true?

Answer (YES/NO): YES